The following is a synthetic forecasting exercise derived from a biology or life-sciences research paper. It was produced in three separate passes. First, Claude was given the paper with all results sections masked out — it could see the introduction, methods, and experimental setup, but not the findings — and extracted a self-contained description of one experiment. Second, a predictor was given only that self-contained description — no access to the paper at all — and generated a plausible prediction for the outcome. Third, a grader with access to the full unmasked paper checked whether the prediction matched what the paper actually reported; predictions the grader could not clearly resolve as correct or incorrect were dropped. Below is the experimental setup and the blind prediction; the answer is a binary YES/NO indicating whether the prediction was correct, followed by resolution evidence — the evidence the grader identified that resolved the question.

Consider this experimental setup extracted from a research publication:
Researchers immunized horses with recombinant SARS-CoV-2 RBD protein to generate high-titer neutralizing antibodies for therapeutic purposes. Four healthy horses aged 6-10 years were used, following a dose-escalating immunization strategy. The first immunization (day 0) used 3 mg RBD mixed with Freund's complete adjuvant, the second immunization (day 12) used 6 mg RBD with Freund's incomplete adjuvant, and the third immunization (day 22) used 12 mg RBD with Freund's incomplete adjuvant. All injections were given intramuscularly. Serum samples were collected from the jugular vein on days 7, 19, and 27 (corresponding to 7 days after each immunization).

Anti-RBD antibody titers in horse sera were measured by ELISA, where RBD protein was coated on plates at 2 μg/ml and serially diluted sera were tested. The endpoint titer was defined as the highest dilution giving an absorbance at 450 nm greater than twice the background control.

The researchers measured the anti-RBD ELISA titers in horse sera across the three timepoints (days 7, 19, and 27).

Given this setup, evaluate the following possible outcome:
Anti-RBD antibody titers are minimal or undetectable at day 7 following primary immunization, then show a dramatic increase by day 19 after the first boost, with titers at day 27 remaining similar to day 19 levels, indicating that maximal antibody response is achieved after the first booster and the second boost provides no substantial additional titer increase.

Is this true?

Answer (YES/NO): NO